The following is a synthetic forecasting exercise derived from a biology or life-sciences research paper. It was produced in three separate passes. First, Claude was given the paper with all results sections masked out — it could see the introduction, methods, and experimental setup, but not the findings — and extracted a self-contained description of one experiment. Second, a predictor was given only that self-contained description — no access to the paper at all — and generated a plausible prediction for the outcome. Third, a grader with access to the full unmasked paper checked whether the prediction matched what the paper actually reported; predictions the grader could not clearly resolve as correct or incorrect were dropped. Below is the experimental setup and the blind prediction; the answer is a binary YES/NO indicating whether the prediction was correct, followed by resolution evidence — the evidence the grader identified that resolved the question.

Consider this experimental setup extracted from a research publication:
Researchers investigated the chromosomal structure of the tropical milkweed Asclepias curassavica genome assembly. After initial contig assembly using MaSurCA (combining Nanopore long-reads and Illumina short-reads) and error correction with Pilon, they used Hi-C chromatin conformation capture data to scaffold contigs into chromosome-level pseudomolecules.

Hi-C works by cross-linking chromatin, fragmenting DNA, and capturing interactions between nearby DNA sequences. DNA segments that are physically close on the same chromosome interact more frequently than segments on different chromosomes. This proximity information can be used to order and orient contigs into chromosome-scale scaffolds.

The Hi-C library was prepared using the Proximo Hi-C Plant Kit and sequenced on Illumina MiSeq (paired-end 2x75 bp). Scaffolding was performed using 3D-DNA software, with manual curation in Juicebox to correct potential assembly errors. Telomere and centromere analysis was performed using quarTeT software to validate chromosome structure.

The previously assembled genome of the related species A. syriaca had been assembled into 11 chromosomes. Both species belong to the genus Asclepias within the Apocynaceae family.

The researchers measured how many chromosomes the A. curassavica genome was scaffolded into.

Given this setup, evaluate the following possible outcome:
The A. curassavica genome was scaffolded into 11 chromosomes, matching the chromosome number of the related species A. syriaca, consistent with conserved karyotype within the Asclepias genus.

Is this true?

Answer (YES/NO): YES